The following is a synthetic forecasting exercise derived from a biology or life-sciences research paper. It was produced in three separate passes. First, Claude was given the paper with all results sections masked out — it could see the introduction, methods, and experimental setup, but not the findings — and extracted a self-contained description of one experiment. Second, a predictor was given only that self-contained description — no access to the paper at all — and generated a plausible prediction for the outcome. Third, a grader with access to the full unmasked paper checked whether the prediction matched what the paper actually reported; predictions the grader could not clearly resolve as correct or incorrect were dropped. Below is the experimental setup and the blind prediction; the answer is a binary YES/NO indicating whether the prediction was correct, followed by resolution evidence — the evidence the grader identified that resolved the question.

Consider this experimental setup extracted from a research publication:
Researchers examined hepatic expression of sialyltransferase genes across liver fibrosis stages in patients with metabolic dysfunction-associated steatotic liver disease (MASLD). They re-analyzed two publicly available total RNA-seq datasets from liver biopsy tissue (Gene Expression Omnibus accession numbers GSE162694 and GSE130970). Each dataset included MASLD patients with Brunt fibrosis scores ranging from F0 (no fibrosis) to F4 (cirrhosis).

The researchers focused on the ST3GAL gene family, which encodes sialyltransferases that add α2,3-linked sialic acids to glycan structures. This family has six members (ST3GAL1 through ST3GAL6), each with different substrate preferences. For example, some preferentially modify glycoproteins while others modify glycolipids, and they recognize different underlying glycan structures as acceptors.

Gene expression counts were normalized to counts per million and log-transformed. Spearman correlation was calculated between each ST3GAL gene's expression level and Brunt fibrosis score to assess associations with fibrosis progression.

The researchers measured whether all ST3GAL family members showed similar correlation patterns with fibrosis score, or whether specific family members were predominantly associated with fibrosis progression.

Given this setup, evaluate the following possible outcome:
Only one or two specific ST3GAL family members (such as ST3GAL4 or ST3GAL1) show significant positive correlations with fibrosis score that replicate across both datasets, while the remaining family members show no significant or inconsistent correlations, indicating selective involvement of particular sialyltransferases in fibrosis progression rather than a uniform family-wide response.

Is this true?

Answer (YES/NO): NO